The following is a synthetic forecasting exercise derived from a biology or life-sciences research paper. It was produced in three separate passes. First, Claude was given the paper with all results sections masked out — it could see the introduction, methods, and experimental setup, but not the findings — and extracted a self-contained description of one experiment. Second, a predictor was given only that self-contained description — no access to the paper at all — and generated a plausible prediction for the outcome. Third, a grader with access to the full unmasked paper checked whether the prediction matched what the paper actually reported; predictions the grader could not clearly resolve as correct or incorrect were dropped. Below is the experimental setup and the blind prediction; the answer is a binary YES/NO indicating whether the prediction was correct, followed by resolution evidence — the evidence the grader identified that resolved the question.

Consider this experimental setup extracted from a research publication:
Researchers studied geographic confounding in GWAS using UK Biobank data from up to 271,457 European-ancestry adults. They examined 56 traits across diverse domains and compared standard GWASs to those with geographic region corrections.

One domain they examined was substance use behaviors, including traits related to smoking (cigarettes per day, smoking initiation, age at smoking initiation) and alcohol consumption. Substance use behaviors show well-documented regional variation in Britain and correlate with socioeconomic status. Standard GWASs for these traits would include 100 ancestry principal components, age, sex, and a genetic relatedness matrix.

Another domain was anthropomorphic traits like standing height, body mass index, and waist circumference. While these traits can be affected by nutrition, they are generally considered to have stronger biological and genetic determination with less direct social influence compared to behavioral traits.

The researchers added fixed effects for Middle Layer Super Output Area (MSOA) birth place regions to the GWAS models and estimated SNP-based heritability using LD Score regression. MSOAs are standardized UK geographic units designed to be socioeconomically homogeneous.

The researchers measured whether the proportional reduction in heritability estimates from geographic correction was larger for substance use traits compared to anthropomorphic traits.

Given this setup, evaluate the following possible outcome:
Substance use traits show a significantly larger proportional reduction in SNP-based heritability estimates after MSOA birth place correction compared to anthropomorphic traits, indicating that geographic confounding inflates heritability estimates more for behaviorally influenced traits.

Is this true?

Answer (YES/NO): NO